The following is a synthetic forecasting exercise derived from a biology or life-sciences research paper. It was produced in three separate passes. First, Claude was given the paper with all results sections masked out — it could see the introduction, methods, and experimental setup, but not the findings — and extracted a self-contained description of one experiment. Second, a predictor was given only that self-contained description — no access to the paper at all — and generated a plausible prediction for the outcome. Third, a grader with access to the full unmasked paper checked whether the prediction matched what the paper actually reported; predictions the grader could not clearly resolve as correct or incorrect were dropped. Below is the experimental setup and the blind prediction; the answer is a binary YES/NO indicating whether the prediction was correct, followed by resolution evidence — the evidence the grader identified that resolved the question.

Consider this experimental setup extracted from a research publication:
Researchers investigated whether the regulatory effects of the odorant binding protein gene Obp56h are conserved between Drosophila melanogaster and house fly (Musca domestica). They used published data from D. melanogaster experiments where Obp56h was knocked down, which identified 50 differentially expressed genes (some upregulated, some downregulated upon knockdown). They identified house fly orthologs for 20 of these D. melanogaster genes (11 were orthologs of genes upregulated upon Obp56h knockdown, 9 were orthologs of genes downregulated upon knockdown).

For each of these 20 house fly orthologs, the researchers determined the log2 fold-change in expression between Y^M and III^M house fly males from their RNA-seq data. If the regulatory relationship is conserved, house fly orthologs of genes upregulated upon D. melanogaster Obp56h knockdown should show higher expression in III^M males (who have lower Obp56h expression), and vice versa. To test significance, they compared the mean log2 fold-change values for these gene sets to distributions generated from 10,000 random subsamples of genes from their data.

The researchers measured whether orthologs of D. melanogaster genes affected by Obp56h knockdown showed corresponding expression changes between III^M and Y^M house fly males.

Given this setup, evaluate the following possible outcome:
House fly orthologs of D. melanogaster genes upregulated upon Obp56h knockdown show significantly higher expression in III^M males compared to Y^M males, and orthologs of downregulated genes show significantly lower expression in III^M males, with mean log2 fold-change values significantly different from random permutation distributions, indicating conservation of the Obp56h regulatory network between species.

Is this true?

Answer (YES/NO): NO